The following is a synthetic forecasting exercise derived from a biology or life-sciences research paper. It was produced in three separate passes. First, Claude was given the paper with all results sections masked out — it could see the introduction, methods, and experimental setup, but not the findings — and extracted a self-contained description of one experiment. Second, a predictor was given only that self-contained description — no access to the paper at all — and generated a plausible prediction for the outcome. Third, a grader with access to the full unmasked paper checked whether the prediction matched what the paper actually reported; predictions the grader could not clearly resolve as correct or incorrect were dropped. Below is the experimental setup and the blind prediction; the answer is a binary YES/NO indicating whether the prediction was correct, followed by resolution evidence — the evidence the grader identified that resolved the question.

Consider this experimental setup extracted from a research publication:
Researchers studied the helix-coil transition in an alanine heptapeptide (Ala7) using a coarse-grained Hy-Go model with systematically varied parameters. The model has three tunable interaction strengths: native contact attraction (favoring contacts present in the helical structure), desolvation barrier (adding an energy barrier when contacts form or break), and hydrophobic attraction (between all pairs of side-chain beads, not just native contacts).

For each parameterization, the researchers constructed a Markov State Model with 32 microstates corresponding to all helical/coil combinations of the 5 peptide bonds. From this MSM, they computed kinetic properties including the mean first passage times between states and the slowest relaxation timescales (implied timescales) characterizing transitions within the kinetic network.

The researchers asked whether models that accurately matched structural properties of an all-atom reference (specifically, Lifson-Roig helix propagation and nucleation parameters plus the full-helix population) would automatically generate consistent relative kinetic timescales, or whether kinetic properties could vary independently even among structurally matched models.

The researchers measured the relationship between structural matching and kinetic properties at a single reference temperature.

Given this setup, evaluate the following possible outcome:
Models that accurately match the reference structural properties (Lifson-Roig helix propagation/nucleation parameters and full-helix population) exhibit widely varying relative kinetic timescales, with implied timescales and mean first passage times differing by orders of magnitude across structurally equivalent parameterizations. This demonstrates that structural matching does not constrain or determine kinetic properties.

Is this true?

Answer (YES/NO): NO